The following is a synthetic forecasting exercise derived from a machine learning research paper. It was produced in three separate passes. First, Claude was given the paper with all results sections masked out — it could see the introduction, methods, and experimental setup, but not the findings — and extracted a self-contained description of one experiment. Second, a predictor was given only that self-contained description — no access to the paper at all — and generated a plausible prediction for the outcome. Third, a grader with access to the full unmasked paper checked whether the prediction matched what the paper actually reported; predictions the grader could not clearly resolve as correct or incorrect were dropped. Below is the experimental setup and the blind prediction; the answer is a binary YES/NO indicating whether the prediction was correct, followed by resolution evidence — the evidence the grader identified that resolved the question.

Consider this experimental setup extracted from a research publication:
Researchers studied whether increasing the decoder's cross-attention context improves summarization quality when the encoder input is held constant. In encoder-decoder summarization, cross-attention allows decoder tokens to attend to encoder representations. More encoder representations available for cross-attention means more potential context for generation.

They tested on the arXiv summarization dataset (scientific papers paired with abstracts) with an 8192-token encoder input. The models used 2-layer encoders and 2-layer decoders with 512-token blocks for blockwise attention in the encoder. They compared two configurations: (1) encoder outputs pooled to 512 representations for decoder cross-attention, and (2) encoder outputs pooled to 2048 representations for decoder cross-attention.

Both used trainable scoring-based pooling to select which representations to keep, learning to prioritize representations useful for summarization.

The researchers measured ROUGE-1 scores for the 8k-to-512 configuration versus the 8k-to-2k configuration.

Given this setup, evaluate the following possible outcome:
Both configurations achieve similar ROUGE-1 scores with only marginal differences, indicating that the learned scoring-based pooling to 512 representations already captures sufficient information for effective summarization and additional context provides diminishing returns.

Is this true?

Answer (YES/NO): NO